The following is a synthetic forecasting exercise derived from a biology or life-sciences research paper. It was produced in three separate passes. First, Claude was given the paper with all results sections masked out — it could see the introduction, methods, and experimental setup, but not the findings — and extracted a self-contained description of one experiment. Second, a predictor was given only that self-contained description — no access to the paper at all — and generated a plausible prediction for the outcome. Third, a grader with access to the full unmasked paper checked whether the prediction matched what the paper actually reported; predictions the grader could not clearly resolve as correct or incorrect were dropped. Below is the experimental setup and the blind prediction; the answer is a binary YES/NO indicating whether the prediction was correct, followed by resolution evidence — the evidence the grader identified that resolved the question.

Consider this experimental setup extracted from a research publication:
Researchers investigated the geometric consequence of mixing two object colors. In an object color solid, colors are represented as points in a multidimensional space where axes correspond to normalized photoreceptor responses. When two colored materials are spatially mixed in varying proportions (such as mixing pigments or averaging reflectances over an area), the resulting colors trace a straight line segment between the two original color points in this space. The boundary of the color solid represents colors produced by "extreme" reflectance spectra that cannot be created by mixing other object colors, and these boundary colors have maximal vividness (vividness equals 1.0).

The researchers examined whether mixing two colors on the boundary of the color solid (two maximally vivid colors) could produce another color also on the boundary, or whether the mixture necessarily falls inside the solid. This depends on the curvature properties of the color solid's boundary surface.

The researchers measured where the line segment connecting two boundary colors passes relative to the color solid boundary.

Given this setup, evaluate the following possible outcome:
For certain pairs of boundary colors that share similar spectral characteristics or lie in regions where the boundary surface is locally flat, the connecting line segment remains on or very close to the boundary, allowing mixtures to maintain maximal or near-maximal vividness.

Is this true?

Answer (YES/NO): NO